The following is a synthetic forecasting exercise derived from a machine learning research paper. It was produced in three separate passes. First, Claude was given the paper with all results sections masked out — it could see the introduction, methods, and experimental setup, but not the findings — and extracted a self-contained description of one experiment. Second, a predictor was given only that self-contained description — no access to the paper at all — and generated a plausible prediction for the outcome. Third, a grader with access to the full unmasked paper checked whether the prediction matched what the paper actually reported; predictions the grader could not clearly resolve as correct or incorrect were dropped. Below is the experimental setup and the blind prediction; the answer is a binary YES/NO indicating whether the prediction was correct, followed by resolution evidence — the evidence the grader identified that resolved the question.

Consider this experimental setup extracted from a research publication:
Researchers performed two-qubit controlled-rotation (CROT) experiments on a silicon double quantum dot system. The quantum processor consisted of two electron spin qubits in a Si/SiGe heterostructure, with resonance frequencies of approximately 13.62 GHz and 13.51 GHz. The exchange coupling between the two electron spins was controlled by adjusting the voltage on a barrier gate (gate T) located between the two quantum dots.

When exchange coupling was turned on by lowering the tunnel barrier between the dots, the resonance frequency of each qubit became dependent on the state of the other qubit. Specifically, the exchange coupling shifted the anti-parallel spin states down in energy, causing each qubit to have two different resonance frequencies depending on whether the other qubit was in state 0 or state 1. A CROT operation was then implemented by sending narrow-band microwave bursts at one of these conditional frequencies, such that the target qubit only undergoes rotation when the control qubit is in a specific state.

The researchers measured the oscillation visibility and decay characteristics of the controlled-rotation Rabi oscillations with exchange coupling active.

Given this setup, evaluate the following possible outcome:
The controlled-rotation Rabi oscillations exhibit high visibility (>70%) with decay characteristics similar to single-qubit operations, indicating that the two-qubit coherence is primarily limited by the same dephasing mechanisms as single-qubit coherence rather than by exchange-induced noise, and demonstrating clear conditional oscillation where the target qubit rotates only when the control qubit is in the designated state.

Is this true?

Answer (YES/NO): NO